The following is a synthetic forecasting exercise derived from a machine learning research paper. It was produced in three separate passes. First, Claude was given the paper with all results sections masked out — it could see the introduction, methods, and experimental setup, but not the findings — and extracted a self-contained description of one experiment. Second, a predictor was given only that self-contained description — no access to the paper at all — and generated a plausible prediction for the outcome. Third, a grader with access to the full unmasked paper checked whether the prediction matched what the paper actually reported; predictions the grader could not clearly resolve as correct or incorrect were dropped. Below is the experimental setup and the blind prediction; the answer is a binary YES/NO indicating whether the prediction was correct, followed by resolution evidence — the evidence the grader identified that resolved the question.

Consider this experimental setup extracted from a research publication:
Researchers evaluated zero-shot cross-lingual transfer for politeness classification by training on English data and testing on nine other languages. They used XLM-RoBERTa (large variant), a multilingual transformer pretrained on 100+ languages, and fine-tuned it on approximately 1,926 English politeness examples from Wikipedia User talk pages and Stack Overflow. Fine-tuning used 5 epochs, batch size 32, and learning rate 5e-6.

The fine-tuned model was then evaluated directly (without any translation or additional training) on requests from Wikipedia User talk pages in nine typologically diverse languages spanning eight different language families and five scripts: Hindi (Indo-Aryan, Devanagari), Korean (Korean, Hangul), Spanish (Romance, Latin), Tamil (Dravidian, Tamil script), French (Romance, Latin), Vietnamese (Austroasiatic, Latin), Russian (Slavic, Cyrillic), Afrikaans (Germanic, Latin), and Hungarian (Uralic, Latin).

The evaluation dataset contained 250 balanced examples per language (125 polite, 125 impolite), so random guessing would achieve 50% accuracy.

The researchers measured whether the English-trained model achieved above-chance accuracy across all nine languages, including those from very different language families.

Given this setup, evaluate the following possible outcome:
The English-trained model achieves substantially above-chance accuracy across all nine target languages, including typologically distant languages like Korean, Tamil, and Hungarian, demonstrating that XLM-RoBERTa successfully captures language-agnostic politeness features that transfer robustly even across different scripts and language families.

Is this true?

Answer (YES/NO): YES